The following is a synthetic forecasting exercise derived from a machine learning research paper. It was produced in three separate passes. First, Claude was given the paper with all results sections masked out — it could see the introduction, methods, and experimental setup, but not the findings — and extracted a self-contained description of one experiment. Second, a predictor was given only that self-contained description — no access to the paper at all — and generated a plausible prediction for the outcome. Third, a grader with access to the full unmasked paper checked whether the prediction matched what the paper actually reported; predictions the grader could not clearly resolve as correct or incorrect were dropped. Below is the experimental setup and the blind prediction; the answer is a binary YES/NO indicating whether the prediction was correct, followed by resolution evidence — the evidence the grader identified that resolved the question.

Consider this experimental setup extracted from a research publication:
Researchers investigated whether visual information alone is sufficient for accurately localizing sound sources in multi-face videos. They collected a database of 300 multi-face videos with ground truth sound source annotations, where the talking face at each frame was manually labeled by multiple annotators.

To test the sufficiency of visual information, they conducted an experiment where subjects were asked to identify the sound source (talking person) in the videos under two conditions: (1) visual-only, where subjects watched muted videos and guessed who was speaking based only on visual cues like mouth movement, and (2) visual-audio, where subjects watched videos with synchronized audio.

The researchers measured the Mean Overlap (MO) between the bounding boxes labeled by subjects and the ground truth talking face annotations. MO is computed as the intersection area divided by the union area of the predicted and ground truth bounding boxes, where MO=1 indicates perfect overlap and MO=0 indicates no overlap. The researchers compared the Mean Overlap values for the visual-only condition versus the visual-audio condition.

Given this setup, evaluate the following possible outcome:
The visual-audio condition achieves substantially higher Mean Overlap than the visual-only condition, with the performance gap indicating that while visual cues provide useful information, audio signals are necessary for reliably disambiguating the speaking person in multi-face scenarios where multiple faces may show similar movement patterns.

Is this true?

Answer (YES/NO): YES